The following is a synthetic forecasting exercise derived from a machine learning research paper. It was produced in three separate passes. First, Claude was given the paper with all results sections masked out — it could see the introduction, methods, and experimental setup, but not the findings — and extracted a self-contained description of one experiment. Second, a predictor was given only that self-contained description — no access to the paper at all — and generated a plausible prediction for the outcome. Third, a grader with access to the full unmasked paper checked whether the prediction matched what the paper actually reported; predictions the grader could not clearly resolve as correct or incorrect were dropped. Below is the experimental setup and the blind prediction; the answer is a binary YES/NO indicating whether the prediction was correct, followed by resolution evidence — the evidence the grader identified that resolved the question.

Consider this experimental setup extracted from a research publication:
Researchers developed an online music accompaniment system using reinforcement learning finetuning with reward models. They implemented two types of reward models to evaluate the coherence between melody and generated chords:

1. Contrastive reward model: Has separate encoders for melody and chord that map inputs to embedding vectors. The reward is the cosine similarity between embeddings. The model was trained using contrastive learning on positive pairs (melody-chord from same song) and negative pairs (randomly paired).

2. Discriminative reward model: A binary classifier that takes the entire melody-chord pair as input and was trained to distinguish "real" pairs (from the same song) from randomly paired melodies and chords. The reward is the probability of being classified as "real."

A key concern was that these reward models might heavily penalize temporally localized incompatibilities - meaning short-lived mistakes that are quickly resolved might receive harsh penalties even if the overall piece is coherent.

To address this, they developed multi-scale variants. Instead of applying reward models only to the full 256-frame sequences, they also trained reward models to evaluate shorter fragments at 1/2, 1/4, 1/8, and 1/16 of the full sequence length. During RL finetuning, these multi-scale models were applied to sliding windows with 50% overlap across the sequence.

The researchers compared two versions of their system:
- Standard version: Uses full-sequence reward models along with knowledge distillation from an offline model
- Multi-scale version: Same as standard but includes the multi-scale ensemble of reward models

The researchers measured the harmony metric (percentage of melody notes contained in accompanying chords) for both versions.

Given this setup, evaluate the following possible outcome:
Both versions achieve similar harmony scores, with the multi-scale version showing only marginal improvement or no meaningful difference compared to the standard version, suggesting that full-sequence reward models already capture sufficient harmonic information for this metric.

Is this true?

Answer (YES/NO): NO